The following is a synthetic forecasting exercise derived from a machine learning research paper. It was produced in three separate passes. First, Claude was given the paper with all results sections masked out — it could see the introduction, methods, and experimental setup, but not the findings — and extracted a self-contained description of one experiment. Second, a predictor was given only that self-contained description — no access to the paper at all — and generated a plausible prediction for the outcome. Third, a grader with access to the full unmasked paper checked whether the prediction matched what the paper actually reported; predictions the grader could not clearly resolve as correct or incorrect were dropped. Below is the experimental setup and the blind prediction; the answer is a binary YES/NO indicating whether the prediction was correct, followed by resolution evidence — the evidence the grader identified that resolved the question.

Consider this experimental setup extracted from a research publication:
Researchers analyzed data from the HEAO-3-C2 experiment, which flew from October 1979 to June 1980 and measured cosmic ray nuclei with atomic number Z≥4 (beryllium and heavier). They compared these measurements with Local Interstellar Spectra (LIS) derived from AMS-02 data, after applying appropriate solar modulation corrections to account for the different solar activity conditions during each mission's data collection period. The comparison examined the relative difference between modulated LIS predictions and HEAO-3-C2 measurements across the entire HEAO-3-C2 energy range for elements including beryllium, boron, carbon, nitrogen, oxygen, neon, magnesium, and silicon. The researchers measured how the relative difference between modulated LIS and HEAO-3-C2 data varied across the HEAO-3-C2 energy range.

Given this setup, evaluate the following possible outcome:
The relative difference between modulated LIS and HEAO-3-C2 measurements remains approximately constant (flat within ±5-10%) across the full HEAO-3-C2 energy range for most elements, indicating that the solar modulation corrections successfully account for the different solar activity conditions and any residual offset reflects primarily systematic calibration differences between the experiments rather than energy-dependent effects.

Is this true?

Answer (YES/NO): NO